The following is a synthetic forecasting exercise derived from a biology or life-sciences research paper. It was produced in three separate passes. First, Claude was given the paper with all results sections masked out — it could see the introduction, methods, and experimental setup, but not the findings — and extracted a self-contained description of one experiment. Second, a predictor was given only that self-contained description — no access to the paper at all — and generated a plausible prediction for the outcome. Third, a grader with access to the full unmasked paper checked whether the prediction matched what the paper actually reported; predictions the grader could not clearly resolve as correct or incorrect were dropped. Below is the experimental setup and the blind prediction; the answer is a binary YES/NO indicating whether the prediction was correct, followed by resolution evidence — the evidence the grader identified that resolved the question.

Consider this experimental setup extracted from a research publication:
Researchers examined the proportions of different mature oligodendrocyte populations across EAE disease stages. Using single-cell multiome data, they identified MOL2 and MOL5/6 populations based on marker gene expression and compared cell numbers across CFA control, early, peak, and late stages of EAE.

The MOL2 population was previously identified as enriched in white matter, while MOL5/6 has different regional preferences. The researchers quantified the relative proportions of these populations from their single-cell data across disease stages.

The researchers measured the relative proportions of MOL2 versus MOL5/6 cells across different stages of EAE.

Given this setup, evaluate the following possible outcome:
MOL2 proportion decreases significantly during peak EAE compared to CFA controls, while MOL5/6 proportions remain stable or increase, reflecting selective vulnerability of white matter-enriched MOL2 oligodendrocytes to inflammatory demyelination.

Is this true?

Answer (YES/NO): NO